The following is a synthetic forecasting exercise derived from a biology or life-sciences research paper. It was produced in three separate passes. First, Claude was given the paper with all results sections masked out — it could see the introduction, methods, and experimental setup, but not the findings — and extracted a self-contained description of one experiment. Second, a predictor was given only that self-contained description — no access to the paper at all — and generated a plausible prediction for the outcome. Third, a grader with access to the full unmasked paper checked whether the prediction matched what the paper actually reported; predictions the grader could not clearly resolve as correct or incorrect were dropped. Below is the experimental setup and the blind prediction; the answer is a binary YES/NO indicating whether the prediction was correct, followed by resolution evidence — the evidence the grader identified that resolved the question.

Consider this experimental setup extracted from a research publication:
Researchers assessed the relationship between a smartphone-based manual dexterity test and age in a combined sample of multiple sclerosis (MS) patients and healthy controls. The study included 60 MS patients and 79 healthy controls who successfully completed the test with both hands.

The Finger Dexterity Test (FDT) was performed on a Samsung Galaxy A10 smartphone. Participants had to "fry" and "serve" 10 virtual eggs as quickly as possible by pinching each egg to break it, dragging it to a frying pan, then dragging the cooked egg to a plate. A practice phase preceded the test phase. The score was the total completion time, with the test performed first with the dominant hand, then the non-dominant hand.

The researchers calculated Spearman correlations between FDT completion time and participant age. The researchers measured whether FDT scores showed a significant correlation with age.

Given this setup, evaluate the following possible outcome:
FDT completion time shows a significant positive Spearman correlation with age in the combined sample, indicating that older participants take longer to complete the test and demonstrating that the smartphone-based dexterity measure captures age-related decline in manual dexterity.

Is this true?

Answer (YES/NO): YES